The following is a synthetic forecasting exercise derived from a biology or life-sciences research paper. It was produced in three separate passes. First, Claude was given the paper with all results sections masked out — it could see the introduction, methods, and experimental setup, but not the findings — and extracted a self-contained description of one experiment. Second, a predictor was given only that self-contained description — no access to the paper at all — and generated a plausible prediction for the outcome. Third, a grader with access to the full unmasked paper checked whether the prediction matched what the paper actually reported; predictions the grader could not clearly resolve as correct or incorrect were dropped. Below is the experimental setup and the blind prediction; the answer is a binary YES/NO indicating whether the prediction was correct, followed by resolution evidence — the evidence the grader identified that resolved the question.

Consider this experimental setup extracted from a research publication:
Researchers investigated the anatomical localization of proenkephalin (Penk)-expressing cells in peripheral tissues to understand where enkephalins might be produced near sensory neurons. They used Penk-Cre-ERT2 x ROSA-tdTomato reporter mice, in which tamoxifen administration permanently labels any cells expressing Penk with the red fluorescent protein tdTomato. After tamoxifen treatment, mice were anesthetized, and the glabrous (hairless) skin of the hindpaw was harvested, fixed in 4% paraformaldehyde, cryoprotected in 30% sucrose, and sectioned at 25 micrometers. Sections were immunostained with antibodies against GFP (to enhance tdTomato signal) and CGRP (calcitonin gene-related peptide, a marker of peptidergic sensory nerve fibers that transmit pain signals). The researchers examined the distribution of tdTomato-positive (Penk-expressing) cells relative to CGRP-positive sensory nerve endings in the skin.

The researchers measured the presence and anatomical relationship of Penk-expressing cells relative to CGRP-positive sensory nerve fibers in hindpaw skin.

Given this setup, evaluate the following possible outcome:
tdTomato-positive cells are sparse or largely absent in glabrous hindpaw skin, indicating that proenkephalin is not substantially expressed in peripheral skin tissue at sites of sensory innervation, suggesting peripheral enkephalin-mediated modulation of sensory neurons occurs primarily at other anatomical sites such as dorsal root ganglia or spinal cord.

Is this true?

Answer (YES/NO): NO